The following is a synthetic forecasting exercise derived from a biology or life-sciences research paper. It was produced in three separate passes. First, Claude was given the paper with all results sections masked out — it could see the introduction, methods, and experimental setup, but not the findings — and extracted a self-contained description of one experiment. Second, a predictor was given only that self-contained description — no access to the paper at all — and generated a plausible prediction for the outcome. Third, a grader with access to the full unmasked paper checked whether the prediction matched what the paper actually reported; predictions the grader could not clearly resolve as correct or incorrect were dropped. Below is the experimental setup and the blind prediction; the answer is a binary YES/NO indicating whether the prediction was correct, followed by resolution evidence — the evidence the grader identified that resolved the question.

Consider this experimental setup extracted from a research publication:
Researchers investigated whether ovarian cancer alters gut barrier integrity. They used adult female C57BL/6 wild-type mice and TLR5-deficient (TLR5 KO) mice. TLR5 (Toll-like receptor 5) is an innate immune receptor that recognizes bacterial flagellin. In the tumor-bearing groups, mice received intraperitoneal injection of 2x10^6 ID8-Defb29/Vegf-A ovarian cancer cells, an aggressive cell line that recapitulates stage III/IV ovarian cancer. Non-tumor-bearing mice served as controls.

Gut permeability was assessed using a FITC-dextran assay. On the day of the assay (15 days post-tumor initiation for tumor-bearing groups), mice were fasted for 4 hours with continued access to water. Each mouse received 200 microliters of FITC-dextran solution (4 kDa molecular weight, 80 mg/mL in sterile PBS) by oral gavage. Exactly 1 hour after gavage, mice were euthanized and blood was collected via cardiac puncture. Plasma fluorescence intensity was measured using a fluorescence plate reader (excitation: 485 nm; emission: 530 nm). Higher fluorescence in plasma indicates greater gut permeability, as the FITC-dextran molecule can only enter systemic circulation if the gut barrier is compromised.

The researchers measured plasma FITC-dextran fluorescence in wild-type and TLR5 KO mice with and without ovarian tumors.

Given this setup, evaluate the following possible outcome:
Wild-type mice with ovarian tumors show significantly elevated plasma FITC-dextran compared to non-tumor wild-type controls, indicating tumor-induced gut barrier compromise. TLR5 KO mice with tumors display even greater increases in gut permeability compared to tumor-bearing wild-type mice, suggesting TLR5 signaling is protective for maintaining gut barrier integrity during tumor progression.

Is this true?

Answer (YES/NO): NO